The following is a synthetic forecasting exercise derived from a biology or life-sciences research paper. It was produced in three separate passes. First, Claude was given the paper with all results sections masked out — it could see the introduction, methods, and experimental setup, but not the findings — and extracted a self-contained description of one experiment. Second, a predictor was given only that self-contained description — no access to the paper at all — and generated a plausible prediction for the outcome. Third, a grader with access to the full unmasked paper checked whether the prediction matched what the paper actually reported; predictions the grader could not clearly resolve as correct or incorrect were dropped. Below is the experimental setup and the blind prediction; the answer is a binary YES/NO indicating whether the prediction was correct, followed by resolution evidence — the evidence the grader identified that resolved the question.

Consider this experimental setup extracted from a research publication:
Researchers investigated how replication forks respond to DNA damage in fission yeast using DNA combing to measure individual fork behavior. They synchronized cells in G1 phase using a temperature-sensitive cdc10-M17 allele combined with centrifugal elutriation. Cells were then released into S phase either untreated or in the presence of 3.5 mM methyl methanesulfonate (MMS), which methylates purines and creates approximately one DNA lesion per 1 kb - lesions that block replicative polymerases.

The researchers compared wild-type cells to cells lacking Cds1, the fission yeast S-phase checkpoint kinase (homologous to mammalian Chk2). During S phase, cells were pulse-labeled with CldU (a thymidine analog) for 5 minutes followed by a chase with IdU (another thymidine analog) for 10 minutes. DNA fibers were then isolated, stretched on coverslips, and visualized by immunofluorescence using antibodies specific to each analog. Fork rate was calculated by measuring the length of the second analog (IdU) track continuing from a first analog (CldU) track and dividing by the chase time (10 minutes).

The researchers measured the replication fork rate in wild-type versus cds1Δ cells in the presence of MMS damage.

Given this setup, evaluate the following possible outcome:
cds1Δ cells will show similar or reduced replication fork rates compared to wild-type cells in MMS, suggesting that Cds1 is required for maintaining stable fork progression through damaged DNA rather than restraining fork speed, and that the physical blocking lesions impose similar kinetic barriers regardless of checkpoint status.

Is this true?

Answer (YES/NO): NO